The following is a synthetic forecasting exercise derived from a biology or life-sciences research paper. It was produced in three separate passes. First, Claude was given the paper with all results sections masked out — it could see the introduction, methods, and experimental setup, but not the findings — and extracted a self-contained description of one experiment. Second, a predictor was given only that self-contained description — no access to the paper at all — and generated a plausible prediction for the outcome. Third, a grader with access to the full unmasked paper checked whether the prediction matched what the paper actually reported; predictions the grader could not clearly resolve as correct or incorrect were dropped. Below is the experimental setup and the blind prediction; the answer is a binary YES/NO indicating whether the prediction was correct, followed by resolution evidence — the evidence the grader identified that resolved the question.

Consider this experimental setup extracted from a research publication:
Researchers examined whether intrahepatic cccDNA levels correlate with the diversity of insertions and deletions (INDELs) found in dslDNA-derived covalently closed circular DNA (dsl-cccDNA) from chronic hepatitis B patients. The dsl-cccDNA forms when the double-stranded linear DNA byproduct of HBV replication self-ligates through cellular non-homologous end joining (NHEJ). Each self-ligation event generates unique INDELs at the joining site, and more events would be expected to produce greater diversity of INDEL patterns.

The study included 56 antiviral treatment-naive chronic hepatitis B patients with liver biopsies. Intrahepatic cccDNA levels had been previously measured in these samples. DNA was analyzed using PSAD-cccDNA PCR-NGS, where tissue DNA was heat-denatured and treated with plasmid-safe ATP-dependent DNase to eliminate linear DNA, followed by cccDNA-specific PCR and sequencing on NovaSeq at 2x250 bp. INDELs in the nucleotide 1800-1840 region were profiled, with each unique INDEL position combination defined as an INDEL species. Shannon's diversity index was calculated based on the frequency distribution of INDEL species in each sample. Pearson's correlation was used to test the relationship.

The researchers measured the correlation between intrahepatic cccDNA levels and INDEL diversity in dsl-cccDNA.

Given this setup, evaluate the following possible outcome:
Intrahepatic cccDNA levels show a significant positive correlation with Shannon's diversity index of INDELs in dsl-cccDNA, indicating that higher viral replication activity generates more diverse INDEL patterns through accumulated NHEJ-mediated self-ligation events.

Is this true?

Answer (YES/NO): YES